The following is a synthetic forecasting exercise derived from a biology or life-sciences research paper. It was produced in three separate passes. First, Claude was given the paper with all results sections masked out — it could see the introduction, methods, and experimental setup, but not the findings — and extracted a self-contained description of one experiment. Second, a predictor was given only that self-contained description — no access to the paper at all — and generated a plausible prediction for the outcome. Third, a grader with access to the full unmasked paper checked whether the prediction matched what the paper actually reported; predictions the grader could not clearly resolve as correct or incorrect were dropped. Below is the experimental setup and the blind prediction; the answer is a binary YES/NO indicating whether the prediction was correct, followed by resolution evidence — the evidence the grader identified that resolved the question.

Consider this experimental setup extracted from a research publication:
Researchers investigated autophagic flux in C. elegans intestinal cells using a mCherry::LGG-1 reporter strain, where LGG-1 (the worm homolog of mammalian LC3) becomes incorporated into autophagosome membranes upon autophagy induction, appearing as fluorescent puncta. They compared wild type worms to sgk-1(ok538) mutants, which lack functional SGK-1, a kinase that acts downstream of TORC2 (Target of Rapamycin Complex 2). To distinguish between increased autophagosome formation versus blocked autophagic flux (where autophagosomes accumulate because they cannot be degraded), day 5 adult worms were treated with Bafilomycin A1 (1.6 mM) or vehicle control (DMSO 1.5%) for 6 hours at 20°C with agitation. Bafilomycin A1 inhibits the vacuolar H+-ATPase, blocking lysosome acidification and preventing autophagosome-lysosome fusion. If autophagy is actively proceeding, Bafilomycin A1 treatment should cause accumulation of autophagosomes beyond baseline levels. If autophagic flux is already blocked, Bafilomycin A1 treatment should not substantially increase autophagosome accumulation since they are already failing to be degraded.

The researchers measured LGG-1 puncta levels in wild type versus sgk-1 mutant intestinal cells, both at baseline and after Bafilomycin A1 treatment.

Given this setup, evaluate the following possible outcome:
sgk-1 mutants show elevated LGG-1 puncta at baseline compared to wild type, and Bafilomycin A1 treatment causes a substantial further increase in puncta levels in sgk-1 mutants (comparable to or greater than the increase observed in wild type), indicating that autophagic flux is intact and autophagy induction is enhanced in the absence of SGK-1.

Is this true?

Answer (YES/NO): NO